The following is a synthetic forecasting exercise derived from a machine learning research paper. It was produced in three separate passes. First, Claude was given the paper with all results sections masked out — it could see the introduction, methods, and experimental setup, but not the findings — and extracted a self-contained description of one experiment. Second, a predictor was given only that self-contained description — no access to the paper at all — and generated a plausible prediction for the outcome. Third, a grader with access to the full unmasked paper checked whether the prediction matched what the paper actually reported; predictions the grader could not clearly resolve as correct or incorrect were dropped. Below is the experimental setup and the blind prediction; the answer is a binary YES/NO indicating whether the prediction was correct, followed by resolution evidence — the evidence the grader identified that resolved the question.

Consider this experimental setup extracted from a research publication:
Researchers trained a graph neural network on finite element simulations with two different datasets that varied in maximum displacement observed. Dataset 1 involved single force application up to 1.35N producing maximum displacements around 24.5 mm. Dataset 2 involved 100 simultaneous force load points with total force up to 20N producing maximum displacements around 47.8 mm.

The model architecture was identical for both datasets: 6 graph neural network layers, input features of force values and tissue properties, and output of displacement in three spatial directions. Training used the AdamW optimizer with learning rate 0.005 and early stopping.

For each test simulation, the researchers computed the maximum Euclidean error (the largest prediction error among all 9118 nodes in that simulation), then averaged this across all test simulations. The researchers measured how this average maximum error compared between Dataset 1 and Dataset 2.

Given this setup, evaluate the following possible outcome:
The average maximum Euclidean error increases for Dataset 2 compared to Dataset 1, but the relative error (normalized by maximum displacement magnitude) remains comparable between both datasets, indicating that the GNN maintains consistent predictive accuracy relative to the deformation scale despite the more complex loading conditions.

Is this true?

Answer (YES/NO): YES